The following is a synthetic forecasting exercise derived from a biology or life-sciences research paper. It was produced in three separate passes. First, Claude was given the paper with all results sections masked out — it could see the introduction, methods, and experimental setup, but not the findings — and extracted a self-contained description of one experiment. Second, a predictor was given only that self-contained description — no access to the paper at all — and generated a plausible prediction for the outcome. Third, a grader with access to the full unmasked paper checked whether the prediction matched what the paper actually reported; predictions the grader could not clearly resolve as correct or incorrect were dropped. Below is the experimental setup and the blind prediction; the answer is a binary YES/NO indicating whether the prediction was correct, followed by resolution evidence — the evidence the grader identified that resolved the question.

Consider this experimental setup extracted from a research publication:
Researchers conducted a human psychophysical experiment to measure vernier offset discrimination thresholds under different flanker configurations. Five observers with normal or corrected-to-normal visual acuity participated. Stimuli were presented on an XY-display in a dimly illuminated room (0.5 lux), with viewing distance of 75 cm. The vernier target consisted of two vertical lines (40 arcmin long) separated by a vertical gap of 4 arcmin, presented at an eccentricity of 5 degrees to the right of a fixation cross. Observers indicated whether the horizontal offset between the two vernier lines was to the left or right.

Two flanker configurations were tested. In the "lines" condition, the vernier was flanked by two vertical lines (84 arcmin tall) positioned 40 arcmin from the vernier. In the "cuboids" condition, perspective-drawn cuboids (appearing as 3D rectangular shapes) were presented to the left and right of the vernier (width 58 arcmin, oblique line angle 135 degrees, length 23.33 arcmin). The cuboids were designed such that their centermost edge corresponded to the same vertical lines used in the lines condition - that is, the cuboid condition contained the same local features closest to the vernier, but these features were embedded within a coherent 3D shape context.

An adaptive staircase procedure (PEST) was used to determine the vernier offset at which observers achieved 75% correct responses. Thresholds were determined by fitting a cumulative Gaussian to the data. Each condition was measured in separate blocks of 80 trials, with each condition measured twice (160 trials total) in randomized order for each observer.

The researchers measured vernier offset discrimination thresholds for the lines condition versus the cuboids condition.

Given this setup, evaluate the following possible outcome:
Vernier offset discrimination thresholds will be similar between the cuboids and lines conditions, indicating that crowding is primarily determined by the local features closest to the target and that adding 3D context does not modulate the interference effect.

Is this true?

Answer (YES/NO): NO